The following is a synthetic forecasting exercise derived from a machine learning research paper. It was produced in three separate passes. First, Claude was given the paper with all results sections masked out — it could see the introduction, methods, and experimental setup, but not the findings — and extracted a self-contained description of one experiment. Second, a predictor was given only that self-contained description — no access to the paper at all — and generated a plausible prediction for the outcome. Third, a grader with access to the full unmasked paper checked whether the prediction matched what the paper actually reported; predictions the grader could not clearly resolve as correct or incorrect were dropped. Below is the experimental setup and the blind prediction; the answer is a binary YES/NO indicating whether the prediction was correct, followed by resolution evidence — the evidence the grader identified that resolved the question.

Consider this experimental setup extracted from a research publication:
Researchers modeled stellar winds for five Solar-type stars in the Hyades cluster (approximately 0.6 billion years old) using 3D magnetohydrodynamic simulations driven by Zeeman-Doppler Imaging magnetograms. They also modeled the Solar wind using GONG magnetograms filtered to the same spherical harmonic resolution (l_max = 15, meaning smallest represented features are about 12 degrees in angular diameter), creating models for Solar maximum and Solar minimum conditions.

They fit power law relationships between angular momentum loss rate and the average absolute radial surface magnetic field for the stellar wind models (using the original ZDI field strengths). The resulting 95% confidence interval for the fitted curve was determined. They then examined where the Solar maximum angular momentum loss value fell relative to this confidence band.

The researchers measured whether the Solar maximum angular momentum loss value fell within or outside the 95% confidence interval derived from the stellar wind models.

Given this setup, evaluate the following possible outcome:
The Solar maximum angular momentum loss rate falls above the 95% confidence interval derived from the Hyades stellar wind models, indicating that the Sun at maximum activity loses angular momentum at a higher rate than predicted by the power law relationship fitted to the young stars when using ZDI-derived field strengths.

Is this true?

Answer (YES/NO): NO